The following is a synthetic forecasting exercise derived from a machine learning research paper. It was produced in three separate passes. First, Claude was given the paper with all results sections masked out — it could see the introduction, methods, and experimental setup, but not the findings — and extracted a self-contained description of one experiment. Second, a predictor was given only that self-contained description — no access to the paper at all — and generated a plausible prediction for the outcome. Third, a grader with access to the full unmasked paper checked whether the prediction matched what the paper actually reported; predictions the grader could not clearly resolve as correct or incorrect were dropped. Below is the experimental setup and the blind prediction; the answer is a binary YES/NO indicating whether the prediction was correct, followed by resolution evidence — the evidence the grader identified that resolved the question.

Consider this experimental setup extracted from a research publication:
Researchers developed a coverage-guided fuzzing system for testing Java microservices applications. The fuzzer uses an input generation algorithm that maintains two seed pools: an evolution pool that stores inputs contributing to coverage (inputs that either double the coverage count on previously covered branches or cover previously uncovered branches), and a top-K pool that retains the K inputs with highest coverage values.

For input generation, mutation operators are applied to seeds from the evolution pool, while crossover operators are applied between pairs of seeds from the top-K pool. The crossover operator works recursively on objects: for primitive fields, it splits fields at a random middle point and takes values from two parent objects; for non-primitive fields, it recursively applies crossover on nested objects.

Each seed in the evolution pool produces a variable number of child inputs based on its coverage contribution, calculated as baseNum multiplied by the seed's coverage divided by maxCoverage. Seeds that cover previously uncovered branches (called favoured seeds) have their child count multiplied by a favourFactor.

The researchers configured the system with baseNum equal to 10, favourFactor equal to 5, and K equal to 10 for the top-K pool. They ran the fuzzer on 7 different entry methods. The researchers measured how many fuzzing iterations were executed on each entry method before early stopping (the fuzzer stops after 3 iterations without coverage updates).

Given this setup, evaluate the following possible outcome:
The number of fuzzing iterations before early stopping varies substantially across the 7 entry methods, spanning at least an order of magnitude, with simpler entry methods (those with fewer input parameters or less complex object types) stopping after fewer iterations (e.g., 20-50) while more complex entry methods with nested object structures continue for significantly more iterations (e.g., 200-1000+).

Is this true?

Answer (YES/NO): NO